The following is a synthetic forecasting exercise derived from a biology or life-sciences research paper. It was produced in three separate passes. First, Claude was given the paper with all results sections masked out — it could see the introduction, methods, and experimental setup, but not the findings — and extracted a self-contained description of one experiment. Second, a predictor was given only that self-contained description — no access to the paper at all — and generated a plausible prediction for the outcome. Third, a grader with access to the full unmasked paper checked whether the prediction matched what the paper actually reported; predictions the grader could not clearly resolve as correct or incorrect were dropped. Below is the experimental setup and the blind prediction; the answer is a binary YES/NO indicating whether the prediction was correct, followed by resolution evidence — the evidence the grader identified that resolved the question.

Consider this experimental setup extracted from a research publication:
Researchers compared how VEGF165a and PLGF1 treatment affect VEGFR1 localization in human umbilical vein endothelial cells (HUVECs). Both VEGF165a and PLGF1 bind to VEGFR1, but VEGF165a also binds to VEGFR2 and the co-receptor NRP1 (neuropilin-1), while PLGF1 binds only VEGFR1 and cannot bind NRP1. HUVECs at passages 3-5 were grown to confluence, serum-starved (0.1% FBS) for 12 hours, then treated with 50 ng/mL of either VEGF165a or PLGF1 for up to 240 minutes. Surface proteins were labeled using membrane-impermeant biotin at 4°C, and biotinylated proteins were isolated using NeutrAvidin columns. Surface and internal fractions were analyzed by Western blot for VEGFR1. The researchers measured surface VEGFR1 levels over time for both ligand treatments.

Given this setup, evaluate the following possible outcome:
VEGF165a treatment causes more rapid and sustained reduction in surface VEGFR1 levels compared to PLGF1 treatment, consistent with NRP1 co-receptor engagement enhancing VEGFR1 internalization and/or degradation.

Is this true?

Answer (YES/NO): NO